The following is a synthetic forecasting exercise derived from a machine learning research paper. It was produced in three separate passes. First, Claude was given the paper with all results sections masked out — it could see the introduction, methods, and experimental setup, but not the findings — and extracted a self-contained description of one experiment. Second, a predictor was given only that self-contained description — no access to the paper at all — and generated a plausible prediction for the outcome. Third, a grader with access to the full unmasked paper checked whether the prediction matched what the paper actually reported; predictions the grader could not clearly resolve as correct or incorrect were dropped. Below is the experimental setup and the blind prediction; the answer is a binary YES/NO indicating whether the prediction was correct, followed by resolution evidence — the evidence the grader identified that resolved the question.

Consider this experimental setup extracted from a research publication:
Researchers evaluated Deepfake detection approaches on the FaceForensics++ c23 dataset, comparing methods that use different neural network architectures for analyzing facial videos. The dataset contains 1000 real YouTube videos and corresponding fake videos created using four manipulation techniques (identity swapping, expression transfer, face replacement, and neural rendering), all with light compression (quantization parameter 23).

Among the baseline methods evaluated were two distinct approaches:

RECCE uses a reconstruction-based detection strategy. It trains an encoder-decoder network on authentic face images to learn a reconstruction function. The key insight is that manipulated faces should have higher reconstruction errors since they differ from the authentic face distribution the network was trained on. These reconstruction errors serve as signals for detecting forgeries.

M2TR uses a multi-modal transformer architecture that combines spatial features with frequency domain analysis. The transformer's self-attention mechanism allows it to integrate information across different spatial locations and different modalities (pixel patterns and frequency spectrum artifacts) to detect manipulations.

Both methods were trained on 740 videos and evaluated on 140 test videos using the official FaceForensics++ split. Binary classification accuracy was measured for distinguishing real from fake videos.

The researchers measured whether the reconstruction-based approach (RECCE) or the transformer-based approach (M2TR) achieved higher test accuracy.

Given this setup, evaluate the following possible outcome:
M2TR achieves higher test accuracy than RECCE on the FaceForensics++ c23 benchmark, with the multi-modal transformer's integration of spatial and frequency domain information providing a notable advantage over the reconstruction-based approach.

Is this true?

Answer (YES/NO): YES